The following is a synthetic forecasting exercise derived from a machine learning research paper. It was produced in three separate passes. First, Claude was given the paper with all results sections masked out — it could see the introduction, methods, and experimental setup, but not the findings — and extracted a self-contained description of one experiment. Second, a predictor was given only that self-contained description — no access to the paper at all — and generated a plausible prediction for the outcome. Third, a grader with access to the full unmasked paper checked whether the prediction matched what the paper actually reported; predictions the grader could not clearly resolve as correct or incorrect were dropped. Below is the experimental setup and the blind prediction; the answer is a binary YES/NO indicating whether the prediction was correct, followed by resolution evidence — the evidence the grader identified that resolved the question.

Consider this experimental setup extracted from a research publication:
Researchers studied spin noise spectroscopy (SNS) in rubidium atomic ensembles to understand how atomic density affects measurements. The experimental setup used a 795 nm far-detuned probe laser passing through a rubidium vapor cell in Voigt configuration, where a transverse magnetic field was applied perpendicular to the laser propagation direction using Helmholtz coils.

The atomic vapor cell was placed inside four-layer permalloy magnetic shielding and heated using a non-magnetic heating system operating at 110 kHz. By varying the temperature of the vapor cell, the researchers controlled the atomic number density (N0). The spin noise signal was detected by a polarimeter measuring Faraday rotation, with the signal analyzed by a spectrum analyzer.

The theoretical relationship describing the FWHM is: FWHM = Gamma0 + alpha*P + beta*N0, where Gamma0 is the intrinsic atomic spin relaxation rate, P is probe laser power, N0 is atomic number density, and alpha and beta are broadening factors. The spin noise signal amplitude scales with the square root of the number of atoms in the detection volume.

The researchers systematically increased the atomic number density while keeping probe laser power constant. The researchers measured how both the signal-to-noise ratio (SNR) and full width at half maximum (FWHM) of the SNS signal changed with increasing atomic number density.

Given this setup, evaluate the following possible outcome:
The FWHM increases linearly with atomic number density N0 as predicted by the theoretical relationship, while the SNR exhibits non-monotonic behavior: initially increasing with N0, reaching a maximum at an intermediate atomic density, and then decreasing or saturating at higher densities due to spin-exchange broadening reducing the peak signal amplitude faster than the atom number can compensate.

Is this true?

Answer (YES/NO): NO